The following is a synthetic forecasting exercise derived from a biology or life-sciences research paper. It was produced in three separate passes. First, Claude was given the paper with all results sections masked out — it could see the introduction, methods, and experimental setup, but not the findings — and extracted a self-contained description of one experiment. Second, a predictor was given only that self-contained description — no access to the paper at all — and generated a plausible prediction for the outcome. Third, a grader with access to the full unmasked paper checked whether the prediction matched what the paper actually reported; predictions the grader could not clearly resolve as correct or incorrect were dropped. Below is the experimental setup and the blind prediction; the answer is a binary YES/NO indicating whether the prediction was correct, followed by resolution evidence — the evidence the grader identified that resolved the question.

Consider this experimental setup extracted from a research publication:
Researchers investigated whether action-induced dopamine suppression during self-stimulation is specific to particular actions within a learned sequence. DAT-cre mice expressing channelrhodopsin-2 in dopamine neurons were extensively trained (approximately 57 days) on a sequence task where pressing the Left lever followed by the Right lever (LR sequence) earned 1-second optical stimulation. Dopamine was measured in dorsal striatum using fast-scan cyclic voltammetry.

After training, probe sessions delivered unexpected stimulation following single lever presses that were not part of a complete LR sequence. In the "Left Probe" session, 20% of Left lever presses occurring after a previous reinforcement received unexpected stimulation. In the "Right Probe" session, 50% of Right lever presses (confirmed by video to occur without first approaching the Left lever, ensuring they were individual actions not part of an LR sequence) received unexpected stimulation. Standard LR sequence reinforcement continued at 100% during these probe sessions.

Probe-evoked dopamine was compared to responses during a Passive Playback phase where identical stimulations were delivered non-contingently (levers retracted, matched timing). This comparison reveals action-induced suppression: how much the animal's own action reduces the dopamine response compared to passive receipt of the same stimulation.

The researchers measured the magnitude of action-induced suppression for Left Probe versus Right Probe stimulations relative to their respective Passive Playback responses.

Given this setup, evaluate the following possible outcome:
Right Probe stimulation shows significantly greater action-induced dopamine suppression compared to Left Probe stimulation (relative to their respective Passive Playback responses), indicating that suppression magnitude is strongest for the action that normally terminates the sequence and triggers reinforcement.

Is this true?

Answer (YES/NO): NO